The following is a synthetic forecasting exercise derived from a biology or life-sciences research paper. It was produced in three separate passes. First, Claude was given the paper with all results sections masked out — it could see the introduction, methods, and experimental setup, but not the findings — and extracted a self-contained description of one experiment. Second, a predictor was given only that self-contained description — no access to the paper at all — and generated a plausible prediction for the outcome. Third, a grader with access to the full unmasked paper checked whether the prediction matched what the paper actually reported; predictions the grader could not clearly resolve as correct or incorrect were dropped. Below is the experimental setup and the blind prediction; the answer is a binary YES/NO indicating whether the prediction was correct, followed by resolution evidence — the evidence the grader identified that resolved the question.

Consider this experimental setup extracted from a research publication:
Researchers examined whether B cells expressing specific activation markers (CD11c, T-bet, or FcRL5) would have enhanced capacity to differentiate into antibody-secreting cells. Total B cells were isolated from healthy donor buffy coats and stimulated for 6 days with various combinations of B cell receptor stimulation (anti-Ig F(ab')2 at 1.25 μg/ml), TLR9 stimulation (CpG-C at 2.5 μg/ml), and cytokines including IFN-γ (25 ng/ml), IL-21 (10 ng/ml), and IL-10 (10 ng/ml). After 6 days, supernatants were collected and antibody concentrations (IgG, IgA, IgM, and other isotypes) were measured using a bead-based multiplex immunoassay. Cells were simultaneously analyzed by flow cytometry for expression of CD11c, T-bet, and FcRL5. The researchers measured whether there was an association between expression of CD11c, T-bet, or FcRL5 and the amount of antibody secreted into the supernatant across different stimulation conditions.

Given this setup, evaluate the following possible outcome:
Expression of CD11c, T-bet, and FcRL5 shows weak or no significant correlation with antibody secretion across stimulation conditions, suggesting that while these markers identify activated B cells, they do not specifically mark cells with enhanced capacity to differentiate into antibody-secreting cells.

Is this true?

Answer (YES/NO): YES